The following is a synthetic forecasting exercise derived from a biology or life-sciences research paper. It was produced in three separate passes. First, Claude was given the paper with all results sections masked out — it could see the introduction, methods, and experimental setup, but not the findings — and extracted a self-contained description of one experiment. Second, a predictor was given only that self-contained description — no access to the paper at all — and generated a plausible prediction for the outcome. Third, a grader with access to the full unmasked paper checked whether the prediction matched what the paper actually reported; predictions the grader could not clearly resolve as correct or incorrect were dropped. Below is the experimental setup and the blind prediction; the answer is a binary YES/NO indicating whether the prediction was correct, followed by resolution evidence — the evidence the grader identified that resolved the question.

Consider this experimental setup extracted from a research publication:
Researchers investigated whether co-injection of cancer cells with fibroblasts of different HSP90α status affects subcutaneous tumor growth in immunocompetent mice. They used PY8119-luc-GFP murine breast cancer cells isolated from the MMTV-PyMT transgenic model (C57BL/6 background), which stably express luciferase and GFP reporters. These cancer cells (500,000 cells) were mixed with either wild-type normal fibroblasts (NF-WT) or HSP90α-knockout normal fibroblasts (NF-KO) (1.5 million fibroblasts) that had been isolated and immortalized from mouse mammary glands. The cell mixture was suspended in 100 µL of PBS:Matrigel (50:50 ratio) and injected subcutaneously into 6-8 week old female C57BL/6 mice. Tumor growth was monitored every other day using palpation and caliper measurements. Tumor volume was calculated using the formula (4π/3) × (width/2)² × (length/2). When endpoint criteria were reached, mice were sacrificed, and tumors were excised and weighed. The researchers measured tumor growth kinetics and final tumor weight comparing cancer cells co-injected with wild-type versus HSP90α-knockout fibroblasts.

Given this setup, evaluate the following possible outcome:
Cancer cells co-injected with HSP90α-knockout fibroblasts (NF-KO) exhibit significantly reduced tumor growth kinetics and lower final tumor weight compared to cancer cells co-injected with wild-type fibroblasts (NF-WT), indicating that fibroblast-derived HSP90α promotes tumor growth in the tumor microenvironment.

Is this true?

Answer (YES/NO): NO